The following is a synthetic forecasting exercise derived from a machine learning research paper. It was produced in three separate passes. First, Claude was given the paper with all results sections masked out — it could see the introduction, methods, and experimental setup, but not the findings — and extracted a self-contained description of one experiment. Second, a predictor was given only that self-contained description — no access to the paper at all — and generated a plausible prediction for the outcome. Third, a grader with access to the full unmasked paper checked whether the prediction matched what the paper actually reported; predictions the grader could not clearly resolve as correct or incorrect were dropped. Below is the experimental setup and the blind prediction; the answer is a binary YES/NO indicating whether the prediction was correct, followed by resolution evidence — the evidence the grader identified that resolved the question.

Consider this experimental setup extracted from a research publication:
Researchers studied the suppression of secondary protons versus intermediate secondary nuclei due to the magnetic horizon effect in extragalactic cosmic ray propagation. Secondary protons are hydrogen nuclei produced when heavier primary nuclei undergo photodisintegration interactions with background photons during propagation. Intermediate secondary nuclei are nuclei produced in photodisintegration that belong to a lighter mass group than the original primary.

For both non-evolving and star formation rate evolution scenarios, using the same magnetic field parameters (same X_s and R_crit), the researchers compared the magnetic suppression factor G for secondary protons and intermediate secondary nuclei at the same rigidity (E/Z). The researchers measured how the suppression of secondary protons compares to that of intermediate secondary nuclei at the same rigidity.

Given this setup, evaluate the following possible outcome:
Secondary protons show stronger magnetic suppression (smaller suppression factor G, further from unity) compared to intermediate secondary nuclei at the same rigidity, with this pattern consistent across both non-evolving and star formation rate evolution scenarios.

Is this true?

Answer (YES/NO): NO